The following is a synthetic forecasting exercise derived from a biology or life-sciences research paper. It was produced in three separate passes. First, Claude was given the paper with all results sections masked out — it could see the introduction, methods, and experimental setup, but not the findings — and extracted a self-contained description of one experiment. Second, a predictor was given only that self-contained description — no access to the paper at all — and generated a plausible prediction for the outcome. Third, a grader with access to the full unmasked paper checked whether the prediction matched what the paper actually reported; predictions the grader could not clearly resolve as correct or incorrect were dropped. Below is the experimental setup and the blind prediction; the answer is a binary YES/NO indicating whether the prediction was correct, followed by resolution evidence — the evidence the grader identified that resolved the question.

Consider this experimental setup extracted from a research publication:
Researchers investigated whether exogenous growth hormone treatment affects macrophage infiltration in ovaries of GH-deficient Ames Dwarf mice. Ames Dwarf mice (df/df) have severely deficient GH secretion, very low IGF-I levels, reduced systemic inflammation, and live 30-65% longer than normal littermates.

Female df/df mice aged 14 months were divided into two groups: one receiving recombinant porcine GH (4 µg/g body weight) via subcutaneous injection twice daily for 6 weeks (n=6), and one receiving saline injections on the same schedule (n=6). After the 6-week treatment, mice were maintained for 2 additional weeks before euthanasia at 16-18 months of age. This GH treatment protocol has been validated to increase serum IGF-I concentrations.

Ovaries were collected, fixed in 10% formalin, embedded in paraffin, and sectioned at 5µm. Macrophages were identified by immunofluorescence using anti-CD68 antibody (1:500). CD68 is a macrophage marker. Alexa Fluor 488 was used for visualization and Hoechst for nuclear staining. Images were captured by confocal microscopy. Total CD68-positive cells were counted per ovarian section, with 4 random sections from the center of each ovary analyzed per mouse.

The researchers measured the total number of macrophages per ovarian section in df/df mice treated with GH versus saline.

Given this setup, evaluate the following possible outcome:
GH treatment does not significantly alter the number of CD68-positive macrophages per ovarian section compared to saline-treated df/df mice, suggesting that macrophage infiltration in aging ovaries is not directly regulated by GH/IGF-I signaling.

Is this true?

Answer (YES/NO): NO